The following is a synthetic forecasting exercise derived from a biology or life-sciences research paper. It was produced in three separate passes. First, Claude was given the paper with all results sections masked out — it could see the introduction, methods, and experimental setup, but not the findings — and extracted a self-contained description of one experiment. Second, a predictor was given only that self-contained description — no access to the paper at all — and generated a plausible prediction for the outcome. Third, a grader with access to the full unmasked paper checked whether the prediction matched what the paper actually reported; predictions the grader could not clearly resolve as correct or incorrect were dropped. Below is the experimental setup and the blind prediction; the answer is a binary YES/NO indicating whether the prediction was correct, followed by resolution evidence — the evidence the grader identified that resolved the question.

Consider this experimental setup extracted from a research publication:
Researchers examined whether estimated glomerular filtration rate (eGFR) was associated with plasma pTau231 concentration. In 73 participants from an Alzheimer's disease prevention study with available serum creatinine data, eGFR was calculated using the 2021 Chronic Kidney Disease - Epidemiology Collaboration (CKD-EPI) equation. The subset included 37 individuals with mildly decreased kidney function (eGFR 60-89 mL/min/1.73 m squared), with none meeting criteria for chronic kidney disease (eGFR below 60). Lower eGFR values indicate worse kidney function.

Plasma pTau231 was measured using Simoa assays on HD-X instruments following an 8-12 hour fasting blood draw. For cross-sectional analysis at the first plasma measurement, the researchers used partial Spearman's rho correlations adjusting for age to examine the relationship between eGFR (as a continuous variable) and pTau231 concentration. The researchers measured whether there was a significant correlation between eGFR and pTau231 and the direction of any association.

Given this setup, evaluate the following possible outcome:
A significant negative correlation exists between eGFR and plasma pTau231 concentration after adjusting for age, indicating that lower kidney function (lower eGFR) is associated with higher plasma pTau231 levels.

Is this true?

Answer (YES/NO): NO